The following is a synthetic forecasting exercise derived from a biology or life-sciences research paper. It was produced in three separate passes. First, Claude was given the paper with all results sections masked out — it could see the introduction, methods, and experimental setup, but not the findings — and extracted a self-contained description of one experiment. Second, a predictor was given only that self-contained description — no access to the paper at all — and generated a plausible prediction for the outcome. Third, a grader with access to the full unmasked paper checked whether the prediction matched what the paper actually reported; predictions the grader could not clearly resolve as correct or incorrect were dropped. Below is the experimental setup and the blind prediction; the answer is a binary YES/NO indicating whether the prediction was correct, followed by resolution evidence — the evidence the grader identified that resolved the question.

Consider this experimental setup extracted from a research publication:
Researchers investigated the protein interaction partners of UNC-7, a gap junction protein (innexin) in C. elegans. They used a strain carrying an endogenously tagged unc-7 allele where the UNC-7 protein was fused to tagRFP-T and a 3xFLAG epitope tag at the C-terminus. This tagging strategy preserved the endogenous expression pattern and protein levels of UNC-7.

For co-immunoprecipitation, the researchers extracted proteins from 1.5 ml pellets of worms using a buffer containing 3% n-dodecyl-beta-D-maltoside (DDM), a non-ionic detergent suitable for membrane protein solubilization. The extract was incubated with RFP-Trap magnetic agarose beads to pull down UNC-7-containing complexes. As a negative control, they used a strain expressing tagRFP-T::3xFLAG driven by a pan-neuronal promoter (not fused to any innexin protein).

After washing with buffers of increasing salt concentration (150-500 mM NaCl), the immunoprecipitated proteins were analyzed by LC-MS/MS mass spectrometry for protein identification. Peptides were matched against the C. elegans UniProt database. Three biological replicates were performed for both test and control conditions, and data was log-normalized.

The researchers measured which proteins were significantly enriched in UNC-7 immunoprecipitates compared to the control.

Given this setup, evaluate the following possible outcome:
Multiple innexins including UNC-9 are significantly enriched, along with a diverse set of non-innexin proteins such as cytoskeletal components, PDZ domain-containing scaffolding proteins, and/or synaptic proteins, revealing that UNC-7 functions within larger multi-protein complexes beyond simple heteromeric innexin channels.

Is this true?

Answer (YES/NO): NO